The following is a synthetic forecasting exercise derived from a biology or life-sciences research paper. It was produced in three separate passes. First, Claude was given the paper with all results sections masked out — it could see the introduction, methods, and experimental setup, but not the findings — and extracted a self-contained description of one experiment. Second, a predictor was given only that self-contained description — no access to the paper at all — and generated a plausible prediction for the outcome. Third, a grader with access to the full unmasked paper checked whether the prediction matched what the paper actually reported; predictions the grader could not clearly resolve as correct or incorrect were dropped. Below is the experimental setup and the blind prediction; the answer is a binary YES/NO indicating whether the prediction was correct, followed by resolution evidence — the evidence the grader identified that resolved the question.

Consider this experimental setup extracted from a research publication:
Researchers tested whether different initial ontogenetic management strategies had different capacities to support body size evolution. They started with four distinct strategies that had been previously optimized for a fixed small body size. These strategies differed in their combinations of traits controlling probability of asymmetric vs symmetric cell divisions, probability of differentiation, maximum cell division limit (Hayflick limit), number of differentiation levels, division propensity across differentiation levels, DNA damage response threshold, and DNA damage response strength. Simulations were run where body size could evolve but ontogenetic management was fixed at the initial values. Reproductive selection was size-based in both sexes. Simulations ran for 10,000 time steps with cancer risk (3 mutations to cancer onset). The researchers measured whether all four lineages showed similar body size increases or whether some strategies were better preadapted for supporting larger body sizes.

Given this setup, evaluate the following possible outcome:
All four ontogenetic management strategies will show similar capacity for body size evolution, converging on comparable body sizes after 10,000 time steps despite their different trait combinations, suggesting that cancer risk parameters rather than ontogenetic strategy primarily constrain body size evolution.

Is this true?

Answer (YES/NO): NO